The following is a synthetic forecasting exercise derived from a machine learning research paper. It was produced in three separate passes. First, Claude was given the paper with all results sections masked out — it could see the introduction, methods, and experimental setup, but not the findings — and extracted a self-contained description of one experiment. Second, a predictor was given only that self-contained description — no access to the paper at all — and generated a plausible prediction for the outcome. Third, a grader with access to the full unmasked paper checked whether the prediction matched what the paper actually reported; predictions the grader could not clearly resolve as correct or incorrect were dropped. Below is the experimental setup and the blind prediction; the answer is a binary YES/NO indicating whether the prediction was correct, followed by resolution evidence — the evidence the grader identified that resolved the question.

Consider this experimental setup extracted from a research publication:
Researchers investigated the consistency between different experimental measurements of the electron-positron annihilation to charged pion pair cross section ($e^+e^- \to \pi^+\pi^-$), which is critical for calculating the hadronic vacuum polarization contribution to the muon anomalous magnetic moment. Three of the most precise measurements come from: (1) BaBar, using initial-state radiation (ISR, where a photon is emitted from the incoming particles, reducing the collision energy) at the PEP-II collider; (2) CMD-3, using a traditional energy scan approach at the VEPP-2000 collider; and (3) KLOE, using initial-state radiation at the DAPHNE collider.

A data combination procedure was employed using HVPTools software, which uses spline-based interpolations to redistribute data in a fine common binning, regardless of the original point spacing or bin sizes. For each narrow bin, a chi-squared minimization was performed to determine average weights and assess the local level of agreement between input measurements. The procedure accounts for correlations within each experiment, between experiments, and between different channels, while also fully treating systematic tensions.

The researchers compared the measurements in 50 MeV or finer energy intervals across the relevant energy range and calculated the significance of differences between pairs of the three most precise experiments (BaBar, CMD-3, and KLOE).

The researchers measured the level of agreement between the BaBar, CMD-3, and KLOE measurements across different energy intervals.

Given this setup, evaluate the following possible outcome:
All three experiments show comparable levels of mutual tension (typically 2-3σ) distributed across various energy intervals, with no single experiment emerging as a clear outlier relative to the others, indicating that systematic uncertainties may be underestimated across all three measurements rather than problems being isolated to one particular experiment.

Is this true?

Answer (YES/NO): NO